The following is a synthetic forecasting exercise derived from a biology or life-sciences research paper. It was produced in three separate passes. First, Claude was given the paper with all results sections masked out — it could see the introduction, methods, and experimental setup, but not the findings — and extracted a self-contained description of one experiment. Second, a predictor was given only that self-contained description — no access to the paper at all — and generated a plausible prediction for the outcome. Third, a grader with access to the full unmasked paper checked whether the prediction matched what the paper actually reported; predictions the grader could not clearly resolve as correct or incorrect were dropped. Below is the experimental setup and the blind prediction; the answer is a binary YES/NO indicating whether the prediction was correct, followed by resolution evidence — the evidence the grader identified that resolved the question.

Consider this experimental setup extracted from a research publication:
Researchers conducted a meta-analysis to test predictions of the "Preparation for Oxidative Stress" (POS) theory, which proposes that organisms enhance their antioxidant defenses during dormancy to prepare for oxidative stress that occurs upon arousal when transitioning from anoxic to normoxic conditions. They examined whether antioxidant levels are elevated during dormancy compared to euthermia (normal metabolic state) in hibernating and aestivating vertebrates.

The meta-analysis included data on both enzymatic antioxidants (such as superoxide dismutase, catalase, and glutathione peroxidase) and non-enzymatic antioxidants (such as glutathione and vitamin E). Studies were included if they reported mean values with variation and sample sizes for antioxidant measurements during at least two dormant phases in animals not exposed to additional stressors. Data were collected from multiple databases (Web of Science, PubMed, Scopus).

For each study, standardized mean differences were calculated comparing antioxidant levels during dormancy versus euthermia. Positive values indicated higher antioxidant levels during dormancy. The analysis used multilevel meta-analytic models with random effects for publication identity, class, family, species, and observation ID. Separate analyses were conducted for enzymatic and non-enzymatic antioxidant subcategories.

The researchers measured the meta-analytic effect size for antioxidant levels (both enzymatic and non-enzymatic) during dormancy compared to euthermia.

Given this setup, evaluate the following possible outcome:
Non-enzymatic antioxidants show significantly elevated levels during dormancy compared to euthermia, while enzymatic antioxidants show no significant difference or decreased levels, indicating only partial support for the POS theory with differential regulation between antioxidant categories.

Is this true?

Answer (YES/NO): NO